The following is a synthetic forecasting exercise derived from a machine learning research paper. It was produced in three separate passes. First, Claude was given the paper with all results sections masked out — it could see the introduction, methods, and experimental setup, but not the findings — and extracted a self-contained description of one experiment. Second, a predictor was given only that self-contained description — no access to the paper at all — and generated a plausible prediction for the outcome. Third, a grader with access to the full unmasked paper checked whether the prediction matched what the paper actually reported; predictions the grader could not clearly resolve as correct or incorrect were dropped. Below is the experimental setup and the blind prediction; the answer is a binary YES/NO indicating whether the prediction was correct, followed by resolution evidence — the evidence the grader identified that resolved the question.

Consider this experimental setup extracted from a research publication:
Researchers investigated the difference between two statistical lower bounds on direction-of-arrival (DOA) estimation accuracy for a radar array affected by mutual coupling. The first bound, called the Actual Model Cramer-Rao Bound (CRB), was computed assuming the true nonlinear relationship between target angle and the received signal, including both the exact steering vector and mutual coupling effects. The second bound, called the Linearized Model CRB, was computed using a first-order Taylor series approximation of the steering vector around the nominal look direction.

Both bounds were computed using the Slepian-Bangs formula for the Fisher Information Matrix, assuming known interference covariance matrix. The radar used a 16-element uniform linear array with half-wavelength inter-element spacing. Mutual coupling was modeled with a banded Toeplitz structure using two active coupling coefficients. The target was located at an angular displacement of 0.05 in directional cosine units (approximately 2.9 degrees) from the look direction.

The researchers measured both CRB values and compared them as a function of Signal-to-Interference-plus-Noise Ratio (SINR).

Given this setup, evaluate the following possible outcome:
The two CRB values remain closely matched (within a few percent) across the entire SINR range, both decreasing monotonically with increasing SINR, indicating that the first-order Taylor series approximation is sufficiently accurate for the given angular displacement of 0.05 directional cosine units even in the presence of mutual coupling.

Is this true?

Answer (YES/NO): NO